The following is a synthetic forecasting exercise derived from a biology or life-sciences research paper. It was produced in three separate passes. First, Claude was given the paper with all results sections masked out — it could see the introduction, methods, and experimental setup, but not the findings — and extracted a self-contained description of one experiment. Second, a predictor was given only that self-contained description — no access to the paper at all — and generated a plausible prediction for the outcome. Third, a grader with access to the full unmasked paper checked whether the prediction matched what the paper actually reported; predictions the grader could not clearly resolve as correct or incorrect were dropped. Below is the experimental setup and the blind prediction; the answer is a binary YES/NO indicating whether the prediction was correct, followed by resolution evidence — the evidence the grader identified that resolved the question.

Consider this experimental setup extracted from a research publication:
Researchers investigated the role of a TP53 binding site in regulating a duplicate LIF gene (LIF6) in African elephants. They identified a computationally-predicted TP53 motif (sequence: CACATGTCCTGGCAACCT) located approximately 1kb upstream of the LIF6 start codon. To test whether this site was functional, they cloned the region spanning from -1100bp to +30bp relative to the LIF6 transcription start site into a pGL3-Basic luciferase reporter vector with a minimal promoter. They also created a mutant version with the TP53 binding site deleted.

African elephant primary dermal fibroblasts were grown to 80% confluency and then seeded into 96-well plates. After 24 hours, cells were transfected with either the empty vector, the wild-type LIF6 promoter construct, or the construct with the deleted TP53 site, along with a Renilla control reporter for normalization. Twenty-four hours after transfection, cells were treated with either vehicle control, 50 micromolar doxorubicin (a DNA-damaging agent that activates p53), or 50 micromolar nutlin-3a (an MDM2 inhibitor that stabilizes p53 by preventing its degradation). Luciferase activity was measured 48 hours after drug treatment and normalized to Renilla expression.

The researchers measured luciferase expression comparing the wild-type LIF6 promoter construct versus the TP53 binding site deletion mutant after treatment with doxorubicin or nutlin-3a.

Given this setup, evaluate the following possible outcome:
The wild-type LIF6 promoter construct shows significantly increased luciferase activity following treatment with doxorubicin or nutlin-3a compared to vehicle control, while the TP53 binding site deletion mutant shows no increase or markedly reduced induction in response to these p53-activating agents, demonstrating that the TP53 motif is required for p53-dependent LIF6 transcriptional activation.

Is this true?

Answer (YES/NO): YES